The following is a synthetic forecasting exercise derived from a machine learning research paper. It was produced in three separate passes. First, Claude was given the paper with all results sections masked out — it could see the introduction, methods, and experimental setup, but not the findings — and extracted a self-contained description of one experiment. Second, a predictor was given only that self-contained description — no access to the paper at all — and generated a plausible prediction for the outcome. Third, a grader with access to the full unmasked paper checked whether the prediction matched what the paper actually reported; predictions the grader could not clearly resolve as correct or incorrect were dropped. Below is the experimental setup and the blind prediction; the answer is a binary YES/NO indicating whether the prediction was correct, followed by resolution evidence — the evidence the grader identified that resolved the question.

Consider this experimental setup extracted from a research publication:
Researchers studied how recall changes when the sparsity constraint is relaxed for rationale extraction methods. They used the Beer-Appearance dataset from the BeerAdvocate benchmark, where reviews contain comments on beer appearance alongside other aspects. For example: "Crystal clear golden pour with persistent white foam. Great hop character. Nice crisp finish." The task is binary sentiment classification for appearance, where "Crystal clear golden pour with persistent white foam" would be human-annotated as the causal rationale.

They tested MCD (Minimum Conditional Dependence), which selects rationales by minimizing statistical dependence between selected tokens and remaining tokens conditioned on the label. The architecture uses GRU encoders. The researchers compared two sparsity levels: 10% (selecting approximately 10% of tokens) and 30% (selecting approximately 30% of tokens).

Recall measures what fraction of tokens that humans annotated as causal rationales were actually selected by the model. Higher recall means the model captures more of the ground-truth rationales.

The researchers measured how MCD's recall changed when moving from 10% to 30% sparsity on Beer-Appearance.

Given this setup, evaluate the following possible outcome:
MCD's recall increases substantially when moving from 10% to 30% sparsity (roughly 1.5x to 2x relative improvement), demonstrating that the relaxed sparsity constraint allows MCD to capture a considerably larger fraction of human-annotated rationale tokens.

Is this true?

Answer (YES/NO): YES